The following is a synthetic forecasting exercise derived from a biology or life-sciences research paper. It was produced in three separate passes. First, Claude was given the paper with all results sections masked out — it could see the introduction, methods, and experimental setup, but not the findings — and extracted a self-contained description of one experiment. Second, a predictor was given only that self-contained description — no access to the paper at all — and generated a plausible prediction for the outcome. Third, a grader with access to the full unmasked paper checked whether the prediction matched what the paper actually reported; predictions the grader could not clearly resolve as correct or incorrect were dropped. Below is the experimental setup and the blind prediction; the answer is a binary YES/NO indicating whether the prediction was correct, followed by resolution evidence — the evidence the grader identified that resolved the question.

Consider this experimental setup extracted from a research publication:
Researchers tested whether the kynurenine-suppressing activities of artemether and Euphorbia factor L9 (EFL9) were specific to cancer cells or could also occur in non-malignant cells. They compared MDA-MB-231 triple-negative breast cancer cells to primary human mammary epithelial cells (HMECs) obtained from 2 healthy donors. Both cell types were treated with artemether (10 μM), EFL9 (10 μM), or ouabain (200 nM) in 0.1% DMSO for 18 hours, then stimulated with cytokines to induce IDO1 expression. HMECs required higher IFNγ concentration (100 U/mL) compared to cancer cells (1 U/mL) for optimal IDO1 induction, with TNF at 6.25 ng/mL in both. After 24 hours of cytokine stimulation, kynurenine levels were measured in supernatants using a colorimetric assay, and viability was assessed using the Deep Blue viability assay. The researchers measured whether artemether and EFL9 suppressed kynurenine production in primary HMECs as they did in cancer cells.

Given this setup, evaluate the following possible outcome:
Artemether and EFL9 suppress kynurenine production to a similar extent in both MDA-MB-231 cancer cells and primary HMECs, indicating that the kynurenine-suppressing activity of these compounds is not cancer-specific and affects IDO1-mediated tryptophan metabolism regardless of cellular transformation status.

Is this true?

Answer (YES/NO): YES